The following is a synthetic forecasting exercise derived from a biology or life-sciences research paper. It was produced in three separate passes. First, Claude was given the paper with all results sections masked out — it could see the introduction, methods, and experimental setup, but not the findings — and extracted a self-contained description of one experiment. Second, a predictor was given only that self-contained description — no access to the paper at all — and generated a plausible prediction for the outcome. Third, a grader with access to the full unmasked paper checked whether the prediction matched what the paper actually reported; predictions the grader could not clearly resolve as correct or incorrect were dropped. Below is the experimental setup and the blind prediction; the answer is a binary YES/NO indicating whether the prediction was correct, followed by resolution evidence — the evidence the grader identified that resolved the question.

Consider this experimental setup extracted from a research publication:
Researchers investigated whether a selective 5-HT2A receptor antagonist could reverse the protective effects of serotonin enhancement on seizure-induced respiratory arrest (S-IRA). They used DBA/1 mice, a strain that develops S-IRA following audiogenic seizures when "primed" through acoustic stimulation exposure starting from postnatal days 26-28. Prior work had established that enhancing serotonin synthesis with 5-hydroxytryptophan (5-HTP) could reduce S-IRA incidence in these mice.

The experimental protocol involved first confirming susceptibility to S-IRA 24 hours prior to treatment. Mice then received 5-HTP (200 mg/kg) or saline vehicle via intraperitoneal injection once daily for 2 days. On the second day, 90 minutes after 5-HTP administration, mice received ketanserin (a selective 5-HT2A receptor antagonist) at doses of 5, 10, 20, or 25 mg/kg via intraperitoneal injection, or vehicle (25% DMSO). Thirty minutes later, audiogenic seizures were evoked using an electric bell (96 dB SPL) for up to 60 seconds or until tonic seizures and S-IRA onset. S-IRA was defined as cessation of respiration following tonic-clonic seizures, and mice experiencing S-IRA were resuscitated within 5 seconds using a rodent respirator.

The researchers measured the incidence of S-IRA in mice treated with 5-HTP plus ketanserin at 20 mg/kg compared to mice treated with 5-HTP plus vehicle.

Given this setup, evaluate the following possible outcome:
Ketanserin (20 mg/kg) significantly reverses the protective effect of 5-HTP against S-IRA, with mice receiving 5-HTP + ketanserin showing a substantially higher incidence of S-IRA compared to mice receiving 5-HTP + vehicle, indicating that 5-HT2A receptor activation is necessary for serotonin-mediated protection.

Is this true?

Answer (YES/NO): YES